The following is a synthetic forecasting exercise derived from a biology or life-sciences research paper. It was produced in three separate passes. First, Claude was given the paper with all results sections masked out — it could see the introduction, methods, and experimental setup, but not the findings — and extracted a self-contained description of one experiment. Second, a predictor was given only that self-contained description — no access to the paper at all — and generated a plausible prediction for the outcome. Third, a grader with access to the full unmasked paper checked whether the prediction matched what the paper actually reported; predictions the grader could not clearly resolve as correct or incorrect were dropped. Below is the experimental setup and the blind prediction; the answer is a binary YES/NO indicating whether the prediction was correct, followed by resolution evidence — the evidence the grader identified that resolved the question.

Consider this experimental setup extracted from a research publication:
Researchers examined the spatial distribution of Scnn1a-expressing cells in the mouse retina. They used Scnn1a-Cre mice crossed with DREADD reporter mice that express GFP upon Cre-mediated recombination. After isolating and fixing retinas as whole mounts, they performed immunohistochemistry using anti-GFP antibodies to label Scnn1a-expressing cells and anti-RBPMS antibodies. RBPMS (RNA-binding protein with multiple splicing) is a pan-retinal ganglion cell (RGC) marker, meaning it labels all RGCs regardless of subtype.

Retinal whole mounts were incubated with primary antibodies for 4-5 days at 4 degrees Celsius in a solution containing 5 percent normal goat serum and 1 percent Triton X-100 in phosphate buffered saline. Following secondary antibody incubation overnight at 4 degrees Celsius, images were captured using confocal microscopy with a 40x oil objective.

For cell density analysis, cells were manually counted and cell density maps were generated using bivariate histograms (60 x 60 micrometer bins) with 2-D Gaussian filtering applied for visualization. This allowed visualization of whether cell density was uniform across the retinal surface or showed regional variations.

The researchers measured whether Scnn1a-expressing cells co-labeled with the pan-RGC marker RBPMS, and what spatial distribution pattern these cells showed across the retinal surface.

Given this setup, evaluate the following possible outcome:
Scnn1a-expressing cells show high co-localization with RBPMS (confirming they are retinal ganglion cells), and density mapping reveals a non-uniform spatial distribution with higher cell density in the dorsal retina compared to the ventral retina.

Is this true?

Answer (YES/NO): NO